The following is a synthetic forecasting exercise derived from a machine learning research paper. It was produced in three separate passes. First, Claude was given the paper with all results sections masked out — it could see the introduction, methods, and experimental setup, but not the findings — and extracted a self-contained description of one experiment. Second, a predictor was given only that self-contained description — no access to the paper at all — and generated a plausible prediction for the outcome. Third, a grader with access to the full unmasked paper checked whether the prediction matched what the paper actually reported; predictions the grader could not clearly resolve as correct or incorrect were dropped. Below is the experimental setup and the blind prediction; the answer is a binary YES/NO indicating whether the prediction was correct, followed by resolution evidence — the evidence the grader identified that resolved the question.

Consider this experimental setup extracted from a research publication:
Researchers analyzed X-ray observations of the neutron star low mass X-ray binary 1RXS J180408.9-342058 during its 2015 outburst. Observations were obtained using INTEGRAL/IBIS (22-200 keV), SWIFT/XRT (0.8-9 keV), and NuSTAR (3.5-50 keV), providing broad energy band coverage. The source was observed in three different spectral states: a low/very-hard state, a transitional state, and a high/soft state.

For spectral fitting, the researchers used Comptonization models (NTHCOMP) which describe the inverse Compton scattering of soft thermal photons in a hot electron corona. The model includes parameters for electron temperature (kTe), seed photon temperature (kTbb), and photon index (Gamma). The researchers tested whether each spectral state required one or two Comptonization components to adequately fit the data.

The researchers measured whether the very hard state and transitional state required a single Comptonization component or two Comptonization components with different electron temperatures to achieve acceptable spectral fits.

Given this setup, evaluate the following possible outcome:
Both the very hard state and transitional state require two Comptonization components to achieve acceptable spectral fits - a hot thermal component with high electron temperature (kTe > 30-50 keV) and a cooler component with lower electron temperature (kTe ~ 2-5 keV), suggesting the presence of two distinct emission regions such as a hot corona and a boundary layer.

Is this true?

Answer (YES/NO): NO